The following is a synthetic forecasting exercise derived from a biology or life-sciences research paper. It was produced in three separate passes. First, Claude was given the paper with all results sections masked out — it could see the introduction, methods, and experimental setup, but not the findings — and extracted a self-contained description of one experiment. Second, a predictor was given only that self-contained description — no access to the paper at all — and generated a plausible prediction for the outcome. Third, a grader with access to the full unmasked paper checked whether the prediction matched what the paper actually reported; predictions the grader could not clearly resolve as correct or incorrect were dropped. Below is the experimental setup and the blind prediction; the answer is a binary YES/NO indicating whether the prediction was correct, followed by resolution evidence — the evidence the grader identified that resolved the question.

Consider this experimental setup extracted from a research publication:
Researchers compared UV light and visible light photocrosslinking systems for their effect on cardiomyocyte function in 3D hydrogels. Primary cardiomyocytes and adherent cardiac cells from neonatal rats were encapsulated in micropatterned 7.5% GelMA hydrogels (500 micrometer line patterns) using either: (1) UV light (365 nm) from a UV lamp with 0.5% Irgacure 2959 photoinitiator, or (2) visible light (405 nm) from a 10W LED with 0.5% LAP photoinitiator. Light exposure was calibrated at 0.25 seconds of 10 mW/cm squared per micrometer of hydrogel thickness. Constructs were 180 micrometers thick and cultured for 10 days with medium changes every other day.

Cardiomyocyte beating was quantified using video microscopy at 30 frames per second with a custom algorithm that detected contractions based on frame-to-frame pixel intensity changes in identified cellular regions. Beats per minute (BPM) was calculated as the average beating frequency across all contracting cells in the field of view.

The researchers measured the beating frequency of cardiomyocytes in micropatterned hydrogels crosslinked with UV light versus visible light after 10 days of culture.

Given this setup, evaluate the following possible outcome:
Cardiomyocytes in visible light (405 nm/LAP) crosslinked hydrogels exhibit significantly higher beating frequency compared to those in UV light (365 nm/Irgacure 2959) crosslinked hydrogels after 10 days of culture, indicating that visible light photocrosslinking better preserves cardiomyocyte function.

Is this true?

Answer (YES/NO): YES